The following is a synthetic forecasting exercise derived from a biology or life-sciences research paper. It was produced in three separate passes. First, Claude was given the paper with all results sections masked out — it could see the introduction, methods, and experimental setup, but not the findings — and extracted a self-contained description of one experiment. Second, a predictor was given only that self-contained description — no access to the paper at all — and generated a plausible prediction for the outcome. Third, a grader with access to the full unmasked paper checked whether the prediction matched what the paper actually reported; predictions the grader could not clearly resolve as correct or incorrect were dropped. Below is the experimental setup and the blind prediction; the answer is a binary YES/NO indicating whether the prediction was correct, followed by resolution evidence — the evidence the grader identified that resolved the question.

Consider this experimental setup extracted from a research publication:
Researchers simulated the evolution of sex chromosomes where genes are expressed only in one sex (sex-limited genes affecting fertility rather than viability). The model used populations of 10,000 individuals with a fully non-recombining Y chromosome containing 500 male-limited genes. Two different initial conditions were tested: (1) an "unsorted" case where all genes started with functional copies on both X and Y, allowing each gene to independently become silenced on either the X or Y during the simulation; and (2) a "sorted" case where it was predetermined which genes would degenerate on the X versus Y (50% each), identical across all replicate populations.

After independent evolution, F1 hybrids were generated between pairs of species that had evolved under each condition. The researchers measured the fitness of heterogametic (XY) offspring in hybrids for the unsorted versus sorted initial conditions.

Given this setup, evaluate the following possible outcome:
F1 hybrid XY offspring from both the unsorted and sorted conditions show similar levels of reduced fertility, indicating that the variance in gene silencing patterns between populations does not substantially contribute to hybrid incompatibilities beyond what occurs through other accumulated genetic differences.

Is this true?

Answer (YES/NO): NO